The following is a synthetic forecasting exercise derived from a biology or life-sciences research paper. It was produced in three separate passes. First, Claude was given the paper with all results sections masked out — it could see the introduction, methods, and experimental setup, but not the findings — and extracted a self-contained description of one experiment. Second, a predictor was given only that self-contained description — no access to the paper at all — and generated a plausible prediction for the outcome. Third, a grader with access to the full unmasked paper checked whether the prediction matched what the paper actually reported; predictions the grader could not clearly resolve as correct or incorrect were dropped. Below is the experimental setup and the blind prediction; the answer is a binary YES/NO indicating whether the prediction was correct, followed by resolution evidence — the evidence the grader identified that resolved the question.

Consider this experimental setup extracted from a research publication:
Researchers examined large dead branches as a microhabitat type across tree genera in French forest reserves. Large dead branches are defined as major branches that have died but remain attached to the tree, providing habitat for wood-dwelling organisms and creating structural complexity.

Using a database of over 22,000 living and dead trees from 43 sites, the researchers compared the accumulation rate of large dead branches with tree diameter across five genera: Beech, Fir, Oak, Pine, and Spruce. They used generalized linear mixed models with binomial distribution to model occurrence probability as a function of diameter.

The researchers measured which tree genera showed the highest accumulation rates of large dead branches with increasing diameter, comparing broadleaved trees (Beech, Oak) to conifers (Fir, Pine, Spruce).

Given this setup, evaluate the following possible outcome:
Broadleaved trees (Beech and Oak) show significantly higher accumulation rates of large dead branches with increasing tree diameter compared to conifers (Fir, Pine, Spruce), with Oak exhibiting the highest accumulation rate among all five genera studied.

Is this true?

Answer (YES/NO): NO